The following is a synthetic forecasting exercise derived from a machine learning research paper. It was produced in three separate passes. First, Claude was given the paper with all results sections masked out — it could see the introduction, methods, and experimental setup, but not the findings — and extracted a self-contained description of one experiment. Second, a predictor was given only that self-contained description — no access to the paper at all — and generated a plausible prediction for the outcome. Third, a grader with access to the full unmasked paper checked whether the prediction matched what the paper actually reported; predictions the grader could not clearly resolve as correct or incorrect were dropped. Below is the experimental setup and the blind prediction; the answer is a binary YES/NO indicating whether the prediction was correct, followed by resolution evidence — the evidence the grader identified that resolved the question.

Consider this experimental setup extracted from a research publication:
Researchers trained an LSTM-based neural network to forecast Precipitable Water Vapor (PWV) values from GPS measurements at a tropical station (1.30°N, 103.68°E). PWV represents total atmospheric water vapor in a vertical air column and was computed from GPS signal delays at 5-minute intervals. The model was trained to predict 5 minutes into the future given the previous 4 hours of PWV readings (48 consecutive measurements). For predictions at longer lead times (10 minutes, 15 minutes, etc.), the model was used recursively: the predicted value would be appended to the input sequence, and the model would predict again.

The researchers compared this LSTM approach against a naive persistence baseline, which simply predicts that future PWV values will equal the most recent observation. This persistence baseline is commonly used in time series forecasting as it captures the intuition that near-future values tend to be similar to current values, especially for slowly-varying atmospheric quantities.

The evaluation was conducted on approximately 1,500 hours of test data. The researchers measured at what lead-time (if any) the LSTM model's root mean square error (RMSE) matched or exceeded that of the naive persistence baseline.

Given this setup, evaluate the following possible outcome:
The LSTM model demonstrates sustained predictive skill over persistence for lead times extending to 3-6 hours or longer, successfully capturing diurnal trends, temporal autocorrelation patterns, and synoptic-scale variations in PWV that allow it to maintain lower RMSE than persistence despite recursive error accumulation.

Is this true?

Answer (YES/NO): NO